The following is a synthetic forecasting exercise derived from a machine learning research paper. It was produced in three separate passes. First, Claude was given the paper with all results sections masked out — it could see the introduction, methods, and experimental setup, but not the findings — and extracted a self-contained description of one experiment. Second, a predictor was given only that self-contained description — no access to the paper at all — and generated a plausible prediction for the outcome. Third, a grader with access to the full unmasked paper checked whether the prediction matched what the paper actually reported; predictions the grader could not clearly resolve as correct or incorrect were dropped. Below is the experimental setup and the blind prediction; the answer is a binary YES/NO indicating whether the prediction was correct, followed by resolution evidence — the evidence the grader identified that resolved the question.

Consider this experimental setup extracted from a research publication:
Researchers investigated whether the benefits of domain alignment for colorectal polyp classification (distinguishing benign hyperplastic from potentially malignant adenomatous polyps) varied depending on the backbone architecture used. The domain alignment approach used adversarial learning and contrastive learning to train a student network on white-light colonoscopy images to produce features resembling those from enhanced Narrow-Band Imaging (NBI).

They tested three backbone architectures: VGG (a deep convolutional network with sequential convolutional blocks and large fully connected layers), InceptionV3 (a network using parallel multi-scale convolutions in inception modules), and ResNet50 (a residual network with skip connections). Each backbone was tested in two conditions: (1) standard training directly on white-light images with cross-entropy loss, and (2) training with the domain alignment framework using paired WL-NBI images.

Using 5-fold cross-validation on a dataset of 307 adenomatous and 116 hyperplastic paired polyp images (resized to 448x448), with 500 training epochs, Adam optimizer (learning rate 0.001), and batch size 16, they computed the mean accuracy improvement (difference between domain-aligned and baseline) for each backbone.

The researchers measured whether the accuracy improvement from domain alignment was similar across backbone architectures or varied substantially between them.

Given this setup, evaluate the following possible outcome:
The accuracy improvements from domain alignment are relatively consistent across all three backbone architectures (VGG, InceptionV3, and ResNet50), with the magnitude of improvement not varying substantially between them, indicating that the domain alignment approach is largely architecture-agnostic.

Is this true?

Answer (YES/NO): NO